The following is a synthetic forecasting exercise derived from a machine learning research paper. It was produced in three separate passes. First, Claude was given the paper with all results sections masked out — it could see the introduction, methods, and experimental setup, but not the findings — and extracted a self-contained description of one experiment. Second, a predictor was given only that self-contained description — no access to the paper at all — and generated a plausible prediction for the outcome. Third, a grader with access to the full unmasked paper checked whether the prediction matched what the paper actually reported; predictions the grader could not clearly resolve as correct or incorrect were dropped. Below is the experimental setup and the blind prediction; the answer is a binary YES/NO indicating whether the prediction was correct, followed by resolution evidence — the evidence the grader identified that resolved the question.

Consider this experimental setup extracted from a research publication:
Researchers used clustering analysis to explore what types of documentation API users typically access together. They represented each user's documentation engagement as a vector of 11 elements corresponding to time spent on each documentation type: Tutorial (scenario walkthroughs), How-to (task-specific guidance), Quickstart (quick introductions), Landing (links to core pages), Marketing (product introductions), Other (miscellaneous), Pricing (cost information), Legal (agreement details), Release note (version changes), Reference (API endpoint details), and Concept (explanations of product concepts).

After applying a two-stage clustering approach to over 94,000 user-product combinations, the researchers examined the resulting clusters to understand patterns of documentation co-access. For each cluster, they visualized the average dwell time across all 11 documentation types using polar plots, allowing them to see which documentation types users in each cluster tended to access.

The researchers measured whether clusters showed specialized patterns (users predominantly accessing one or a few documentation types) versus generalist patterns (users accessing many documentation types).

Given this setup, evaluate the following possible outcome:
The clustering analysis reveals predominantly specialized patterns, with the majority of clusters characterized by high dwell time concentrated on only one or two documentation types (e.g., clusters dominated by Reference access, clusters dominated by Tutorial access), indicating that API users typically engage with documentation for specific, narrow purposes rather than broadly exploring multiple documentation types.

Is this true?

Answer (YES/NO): NO